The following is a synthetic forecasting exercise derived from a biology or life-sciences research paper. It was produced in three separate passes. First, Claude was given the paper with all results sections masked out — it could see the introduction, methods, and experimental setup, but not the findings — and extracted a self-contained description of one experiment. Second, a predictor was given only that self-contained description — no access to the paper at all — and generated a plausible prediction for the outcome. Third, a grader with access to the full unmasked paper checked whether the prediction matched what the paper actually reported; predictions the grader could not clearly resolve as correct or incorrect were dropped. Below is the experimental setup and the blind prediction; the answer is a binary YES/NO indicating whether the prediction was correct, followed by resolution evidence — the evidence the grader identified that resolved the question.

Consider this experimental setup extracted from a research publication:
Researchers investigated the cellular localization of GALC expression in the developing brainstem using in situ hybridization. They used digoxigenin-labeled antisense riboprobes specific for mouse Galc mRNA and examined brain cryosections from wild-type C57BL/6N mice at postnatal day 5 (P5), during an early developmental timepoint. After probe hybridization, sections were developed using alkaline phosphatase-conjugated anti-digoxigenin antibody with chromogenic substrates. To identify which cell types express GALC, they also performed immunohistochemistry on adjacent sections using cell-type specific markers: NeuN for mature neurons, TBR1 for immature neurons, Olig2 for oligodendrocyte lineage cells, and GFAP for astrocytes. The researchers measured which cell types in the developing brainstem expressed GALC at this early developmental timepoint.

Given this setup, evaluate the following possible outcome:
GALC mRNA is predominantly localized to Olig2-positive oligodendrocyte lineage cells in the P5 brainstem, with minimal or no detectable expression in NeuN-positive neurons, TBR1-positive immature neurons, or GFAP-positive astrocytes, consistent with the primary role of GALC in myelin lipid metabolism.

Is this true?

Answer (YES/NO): NO